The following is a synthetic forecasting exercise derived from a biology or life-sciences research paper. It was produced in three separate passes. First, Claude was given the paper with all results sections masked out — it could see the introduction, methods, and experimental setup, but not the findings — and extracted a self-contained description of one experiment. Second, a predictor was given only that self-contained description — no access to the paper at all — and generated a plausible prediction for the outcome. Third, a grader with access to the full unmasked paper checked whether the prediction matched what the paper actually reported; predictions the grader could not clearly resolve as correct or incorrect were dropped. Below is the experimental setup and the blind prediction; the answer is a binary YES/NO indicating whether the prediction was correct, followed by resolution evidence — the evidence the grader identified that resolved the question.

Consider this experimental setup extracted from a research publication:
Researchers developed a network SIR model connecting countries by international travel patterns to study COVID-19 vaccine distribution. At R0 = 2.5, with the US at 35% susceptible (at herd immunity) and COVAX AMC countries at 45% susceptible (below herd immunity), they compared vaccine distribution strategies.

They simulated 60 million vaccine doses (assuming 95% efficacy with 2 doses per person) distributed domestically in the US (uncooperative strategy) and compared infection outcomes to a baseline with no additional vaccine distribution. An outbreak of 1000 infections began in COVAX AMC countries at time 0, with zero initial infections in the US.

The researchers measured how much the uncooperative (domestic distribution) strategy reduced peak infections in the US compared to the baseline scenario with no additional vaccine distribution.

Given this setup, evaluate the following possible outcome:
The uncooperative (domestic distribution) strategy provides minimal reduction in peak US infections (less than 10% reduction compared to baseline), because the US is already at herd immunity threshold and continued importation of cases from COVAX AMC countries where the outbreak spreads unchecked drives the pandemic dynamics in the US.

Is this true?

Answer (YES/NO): NO